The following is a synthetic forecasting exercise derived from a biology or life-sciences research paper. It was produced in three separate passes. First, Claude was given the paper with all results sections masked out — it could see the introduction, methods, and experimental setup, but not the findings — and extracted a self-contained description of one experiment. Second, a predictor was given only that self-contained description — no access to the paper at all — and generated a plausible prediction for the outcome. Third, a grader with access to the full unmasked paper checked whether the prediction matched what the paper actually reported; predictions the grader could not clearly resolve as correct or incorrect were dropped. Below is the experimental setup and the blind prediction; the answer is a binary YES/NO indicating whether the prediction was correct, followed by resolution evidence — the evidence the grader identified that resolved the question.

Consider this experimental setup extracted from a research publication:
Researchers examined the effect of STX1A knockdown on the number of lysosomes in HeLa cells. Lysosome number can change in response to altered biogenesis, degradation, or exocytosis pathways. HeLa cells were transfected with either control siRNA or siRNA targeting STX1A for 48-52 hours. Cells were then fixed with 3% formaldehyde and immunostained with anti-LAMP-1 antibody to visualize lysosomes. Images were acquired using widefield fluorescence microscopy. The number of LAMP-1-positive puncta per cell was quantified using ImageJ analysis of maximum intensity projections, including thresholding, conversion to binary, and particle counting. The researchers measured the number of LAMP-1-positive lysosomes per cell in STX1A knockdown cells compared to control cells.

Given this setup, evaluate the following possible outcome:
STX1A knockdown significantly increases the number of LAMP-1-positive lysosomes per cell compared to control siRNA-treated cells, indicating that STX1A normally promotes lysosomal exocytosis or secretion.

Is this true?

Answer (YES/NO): NO